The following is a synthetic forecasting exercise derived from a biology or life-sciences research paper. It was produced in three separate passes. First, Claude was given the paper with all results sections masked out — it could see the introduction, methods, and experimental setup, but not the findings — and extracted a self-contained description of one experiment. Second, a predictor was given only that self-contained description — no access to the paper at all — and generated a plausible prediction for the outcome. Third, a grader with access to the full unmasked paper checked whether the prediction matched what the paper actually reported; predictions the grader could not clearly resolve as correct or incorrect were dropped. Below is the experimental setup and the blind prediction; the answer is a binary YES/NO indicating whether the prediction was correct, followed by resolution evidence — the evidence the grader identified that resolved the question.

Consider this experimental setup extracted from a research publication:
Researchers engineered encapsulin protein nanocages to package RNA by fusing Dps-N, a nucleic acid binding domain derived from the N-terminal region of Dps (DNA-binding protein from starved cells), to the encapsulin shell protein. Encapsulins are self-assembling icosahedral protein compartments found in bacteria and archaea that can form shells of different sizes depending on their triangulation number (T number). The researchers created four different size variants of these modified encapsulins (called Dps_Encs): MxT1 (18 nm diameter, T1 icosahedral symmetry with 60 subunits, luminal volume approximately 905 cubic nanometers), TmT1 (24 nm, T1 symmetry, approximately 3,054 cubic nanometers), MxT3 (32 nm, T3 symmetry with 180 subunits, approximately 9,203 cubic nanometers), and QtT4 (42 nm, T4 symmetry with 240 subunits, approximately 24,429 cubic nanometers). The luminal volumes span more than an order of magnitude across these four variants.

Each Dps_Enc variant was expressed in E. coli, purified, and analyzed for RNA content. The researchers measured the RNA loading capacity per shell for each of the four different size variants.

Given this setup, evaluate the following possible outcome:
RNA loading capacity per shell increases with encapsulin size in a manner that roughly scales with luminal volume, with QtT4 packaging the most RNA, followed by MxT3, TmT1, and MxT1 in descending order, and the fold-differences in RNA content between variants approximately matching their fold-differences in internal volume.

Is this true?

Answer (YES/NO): YES